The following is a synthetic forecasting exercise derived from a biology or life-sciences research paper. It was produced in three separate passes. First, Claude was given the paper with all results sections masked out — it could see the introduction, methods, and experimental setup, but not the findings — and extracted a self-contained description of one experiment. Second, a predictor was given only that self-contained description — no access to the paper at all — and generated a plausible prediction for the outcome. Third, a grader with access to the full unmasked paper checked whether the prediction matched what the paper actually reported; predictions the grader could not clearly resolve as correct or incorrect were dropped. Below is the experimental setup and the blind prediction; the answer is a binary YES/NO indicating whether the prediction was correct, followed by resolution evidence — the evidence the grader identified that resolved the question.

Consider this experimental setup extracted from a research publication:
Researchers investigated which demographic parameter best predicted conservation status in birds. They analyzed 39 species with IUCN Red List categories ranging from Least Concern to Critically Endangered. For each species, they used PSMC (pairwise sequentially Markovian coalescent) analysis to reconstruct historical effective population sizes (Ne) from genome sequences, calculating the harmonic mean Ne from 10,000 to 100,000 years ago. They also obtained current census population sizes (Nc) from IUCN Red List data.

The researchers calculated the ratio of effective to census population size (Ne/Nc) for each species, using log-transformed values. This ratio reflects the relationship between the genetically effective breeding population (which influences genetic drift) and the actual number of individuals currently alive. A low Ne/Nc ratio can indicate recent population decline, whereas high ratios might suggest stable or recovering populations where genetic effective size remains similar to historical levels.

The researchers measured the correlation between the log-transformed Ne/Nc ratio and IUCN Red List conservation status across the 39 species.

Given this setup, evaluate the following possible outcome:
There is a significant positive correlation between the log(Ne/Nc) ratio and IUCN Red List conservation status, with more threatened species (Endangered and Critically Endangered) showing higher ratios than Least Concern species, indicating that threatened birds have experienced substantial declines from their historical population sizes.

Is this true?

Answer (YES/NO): NO